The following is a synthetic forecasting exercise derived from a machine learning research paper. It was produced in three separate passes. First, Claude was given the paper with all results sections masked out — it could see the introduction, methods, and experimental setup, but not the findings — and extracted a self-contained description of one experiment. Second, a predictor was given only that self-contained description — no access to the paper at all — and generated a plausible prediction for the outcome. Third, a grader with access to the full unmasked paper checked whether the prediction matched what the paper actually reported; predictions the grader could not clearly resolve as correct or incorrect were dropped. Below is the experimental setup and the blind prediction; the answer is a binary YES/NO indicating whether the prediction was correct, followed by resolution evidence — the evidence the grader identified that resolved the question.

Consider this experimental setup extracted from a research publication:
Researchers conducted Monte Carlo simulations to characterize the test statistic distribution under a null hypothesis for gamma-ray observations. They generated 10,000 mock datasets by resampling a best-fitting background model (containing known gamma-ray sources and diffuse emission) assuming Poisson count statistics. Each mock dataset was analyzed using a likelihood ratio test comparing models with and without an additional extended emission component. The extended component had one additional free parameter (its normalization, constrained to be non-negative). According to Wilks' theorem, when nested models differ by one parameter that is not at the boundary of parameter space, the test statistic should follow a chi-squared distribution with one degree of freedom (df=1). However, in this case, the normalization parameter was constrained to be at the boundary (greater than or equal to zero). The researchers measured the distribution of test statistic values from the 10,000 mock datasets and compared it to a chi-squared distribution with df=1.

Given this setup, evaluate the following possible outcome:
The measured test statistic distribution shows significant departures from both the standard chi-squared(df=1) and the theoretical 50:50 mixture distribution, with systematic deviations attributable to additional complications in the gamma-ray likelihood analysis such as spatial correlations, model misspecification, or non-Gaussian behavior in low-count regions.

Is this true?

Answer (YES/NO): NO